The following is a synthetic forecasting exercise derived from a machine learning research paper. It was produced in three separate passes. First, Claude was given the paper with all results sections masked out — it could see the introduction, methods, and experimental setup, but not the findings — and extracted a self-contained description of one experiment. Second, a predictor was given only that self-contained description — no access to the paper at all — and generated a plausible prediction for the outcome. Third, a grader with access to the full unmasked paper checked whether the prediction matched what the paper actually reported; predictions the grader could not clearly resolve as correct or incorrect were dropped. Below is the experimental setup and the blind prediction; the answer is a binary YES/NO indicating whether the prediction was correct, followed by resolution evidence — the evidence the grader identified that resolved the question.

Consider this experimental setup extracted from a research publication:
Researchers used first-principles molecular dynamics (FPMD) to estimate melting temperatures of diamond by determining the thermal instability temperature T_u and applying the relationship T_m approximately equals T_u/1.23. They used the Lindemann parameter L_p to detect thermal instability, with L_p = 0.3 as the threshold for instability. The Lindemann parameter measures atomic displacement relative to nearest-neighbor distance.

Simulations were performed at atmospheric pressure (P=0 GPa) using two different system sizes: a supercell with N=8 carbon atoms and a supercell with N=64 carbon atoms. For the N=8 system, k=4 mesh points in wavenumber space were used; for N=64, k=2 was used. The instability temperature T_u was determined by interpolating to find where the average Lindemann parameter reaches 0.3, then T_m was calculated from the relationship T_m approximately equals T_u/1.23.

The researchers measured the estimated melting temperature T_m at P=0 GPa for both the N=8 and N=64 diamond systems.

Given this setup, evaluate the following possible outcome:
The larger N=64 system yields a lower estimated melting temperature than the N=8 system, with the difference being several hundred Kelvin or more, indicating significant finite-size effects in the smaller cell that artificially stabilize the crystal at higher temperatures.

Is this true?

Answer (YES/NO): NO